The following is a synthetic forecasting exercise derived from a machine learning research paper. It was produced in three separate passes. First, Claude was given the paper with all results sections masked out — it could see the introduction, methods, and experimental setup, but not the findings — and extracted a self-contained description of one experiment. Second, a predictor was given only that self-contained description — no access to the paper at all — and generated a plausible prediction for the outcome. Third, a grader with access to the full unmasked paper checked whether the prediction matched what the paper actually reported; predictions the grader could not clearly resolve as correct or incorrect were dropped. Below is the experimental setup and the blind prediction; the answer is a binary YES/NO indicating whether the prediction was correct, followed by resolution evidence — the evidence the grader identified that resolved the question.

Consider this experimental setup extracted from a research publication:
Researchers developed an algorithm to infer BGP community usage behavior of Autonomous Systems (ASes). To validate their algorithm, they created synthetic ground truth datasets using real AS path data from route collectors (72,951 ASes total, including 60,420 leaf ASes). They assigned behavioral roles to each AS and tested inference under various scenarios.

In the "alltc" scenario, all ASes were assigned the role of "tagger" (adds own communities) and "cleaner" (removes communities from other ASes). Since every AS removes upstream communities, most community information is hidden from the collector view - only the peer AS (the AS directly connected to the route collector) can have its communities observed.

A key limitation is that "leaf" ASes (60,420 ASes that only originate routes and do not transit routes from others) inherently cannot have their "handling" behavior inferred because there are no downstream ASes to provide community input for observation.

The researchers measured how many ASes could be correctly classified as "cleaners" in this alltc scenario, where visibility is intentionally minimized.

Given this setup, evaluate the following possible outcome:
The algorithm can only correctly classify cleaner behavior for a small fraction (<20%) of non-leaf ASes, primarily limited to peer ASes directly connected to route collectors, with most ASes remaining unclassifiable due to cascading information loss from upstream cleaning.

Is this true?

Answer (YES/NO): YES